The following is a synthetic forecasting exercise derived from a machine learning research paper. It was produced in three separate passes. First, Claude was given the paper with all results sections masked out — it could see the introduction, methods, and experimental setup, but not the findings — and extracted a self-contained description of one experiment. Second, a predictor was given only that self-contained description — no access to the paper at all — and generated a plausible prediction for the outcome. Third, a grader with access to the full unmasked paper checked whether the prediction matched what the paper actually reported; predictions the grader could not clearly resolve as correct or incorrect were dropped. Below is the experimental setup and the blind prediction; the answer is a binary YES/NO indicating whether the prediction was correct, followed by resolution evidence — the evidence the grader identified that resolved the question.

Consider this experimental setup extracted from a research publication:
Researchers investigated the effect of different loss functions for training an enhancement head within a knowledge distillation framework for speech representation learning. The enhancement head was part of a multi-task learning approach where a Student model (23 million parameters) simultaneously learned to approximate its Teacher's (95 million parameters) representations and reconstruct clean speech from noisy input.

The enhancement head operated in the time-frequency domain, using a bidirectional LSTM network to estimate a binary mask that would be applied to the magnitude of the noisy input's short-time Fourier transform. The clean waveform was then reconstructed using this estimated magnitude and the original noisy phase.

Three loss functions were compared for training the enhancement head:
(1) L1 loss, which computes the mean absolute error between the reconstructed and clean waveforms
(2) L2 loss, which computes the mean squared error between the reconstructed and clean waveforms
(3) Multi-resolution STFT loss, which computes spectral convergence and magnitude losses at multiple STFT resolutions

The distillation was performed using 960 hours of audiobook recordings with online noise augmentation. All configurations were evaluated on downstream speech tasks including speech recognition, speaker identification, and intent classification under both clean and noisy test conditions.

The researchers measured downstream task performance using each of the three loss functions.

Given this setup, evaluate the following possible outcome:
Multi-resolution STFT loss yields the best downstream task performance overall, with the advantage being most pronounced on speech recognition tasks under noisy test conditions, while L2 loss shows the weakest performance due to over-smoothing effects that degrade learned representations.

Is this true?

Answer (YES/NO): NO